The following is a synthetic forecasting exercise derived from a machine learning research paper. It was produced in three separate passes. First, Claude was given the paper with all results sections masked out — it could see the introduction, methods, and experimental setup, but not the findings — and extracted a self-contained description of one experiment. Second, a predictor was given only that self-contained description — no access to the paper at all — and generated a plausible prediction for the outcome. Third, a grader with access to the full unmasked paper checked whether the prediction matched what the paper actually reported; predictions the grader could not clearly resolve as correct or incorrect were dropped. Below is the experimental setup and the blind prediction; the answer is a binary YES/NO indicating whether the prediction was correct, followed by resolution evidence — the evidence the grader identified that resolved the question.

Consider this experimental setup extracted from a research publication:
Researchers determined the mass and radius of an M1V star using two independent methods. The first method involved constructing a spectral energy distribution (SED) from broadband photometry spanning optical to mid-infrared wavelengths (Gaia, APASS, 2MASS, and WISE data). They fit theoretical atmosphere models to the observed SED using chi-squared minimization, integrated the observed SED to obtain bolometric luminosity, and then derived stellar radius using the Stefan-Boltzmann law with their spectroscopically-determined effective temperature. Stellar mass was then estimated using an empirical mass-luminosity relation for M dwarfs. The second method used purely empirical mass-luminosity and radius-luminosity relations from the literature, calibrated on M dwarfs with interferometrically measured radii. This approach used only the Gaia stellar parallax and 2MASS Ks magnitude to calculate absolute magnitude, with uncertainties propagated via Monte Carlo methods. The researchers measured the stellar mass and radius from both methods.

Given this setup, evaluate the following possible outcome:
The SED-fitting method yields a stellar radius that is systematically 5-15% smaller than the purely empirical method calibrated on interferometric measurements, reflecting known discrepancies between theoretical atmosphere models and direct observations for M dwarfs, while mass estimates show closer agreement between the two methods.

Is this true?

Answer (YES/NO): NO